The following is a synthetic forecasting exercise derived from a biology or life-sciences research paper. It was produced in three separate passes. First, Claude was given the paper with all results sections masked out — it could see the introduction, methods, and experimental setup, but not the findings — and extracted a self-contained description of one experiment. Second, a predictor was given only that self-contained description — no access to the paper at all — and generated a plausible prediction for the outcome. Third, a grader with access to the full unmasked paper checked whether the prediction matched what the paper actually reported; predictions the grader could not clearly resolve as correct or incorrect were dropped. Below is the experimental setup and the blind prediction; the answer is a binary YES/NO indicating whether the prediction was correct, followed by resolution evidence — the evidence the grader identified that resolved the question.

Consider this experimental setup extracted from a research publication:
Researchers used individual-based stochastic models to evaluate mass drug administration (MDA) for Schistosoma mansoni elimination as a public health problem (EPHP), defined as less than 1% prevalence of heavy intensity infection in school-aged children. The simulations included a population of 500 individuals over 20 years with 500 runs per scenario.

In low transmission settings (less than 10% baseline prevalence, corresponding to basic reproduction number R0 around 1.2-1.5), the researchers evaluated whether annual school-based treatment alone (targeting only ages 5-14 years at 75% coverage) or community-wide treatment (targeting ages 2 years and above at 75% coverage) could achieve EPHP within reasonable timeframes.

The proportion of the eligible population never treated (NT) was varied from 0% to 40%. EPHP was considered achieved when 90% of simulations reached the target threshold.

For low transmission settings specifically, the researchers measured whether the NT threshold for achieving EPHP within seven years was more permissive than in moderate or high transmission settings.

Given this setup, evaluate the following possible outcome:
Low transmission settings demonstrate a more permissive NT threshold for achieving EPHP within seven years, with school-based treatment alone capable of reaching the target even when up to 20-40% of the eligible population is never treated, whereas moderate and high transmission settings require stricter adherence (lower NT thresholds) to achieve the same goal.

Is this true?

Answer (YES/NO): NO